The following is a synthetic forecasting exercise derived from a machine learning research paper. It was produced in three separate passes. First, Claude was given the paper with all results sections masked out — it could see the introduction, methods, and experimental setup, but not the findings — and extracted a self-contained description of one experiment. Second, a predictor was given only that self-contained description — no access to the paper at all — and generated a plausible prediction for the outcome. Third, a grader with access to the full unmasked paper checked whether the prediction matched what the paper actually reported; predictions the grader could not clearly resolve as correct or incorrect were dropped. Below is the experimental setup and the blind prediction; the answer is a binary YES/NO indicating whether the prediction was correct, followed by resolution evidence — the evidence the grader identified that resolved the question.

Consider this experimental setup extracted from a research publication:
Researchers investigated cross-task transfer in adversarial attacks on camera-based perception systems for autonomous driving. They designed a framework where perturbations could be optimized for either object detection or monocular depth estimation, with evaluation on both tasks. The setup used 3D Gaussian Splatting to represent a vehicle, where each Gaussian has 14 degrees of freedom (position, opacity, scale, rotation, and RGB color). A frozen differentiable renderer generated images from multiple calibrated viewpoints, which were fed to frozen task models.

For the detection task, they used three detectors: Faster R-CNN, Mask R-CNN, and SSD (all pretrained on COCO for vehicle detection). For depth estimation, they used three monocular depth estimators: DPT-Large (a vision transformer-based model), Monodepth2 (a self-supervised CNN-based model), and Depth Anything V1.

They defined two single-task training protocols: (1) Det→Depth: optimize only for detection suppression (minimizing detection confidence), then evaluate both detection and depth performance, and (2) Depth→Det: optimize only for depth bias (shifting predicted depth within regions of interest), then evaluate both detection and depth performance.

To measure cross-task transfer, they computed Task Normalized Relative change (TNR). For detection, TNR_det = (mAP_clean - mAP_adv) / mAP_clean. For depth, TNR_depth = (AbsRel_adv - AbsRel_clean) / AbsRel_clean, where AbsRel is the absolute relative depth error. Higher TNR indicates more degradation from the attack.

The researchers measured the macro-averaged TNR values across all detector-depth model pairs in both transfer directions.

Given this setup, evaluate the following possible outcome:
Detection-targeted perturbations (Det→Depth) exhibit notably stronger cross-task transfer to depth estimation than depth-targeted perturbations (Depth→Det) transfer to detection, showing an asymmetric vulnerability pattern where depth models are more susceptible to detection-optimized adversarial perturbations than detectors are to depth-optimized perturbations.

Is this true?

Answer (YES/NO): YES